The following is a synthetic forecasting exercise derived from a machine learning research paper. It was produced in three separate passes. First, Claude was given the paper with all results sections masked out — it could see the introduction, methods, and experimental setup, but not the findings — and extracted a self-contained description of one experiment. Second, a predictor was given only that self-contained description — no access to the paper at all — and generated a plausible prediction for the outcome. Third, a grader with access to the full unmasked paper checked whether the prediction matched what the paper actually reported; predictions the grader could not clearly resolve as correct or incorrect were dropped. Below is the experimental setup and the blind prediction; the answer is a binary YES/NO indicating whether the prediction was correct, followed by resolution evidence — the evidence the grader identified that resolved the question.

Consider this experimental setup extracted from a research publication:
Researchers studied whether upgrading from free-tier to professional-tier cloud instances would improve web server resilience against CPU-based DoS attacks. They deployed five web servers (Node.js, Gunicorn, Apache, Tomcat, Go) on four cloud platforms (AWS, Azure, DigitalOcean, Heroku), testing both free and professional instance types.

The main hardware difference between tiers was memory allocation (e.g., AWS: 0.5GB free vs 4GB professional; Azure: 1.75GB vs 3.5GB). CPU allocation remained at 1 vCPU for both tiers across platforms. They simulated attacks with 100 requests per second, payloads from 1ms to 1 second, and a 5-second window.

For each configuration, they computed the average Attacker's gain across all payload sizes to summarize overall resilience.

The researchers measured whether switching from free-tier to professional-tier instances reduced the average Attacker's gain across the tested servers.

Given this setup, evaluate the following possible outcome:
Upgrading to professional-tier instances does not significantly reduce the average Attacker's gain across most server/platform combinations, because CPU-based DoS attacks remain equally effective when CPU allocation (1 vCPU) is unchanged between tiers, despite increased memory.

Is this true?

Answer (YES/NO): NO